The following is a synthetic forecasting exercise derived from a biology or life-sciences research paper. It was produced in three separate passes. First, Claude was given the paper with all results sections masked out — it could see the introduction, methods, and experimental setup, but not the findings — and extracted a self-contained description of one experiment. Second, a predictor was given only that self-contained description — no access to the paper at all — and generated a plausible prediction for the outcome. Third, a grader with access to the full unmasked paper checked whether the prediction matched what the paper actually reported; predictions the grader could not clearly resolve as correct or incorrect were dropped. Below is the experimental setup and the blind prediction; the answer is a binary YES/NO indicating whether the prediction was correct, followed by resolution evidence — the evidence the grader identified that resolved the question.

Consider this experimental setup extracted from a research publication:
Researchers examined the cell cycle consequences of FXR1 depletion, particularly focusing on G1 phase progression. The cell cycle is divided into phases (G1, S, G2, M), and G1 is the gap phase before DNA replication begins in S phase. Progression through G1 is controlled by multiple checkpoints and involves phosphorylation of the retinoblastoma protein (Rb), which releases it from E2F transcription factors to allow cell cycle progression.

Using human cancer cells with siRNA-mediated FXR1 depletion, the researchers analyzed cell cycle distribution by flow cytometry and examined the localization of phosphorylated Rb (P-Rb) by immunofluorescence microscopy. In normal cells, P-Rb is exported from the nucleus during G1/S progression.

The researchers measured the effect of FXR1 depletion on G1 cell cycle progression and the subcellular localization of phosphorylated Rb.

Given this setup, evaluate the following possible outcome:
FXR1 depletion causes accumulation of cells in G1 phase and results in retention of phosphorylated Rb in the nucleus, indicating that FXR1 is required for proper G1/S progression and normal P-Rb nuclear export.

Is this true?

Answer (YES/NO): YES